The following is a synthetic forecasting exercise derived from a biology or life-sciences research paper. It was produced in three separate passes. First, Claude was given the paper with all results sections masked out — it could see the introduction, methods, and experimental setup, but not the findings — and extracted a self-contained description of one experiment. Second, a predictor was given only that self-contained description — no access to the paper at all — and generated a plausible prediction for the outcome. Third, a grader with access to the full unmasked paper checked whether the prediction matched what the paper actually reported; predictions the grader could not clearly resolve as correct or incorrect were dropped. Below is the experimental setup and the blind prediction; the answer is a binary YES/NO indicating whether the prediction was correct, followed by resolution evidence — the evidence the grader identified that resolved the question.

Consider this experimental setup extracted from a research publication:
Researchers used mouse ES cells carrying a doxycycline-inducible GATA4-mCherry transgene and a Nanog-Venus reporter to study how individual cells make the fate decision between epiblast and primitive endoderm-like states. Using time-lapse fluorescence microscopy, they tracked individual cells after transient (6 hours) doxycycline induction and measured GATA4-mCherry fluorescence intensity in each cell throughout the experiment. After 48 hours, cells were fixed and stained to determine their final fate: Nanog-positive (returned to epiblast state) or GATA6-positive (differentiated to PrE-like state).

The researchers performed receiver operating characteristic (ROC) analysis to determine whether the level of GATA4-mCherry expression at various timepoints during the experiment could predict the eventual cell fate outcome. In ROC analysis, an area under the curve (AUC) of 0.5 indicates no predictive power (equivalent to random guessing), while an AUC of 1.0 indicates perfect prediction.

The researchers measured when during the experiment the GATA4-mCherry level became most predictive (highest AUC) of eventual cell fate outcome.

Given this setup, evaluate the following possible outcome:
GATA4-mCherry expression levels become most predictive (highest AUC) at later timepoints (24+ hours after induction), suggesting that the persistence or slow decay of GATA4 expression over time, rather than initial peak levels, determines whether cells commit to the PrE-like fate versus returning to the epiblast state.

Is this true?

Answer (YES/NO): NO